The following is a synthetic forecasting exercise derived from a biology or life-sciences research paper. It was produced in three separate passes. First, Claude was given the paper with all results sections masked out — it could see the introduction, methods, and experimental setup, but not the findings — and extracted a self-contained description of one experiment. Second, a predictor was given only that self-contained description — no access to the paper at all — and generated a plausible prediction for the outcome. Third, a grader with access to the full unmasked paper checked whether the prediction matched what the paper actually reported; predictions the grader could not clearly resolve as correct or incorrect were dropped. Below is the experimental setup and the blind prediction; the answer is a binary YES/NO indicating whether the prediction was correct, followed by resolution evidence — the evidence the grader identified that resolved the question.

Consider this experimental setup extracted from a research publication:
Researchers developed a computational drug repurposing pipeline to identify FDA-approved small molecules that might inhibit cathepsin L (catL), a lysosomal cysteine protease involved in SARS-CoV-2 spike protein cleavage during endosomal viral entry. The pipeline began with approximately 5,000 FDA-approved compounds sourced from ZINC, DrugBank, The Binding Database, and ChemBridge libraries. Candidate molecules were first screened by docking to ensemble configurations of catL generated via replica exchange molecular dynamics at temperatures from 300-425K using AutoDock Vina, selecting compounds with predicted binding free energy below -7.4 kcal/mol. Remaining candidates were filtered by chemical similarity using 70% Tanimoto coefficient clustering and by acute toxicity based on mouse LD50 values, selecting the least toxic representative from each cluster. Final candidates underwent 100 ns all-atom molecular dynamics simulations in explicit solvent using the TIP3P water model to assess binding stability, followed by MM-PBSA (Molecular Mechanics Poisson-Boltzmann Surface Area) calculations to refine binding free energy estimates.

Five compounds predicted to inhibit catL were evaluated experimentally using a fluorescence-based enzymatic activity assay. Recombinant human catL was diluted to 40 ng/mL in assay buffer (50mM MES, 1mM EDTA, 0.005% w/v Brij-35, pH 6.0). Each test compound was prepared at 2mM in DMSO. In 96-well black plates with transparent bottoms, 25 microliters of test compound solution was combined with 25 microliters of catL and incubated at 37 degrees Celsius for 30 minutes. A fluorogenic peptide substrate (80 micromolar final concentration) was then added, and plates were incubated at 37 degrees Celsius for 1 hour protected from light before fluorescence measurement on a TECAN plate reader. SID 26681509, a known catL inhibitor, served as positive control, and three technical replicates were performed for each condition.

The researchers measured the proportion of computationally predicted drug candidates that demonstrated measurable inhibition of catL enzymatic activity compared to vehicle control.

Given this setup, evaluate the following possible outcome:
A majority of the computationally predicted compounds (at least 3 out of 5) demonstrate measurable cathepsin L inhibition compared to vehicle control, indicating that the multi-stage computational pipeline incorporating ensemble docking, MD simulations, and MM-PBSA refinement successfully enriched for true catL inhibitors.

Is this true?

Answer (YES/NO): NO